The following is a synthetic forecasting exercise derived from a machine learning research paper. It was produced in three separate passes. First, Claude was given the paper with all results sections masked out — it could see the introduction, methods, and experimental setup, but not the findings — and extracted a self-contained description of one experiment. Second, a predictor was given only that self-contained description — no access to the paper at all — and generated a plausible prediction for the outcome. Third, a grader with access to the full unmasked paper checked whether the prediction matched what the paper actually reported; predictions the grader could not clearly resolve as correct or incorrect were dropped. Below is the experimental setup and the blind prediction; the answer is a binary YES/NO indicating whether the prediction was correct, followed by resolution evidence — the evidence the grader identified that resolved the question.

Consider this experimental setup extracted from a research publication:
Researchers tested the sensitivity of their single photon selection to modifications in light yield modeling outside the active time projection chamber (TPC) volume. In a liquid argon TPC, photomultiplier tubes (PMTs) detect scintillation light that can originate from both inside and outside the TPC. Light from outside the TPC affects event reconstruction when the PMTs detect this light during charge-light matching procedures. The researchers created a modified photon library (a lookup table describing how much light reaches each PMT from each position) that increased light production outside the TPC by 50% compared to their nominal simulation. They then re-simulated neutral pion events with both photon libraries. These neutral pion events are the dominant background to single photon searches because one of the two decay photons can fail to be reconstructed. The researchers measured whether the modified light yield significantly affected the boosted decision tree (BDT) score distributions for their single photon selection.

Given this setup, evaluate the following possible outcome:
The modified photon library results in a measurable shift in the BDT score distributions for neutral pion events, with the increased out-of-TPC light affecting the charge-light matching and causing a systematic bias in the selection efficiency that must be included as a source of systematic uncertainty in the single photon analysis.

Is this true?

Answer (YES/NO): NO